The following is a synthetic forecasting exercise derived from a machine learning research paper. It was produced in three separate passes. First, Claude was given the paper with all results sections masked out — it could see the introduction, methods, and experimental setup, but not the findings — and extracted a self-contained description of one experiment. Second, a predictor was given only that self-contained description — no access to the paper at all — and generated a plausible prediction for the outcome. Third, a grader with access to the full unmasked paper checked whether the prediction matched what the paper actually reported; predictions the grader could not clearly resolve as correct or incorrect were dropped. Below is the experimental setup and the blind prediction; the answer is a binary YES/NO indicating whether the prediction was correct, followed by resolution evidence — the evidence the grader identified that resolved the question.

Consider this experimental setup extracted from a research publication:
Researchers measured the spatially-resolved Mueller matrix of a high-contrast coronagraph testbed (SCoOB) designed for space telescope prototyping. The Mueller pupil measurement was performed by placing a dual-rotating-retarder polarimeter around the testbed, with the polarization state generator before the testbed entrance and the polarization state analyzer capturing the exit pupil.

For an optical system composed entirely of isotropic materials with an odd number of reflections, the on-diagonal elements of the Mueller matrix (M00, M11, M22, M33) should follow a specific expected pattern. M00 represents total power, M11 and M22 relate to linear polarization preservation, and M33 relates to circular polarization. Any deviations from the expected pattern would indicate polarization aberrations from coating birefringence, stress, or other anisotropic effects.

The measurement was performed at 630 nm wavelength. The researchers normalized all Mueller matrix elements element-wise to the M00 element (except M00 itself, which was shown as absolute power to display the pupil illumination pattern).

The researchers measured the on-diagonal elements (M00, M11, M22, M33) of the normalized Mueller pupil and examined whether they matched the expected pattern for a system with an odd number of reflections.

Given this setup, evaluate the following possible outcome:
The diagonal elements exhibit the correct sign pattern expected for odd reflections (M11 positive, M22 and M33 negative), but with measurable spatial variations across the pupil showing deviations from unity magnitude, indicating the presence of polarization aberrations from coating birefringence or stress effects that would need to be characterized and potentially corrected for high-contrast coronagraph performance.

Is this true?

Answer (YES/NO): YES